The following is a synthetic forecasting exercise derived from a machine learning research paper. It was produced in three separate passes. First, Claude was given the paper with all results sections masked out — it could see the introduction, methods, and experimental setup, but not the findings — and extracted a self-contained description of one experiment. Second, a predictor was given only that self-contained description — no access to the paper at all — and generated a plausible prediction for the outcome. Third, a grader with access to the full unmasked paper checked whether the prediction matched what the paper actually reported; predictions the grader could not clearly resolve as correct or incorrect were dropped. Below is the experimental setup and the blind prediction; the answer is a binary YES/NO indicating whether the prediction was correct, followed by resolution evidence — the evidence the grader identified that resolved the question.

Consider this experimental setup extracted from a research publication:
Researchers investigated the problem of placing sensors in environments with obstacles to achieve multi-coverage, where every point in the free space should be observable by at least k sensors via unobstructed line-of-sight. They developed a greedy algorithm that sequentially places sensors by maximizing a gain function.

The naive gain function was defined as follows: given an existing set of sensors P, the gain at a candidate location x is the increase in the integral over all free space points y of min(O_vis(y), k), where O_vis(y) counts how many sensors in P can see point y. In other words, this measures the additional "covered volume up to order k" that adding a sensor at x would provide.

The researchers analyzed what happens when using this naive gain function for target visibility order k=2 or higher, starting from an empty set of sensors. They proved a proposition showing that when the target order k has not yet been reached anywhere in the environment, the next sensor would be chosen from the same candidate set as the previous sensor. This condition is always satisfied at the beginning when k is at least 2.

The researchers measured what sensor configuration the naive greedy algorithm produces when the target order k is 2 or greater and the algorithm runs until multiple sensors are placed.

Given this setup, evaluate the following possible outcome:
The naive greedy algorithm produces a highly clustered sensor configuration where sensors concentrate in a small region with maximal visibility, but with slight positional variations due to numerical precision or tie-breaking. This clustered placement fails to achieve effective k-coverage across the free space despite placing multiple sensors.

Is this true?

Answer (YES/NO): NO